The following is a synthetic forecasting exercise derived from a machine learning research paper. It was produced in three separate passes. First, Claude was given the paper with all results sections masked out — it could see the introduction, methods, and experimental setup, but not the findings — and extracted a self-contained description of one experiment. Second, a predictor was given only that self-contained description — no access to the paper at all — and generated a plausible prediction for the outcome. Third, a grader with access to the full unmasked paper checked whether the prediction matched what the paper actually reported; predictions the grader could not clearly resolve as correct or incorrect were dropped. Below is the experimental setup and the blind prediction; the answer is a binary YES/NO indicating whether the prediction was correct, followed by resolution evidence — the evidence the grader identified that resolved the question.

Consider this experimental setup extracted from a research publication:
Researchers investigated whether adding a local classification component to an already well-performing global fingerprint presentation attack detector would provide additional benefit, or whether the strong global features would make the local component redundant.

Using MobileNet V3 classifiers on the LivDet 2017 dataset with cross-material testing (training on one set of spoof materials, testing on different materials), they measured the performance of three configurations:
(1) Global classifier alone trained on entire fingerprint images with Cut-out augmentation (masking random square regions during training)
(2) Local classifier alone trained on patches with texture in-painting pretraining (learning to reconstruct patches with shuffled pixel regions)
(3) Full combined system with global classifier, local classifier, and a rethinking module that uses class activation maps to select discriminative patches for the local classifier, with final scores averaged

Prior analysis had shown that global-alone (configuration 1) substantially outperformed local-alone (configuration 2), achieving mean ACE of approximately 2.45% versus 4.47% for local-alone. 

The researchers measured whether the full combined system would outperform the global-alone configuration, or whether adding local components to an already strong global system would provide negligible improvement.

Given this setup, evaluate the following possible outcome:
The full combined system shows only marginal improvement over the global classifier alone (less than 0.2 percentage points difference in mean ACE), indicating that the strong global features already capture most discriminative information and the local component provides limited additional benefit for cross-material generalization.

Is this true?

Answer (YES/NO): YES